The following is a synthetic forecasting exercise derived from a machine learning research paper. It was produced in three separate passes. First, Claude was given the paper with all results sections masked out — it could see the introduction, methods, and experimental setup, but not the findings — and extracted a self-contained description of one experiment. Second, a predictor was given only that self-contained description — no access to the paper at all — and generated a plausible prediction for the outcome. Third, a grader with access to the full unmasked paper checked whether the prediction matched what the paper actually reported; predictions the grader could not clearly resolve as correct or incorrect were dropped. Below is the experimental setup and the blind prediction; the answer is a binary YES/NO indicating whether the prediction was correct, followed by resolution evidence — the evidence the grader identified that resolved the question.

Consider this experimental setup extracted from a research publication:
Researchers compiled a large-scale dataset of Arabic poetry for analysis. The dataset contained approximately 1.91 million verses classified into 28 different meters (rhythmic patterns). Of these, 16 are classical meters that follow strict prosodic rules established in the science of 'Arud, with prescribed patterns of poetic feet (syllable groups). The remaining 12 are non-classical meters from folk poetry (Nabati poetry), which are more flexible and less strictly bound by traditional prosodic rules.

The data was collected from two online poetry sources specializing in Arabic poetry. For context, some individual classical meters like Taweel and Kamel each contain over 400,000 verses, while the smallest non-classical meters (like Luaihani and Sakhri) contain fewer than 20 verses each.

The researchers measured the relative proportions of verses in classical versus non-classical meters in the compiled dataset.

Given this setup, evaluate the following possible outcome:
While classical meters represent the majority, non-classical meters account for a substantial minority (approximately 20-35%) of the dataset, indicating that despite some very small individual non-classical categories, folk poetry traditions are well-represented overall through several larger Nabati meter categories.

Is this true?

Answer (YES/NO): NO